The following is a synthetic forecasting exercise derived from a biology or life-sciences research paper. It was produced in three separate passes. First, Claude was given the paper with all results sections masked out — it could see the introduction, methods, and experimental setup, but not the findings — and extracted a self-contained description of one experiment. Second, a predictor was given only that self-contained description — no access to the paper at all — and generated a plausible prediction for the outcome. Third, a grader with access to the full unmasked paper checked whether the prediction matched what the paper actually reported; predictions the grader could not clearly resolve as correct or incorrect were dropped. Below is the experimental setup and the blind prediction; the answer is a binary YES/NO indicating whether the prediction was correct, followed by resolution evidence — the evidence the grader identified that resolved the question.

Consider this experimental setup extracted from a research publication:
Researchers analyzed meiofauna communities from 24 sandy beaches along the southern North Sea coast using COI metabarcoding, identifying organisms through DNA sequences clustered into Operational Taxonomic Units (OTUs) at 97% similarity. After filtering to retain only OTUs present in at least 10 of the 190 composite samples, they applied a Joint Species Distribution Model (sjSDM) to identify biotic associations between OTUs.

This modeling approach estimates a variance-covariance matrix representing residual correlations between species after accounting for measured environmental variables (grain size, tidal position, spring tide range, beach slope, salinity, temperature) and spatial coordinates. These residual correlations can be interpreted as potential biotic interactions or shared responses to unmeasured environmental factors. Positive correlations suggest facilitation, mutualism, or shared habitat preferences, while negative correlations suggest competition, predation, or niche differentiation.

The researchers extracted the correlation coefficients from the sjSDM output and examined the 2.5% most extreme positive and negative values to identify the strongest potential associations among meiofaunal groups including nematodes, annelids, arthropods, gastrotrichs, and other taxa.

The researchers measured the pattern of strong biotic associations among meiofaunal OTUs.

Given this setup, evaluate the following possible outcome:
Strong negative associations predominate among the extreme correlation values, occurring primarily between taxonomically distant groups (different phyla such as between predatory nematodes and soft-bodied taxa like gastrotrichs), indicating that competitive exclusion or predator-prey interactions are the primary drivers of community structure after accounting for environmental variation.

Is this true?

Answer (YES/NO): NO